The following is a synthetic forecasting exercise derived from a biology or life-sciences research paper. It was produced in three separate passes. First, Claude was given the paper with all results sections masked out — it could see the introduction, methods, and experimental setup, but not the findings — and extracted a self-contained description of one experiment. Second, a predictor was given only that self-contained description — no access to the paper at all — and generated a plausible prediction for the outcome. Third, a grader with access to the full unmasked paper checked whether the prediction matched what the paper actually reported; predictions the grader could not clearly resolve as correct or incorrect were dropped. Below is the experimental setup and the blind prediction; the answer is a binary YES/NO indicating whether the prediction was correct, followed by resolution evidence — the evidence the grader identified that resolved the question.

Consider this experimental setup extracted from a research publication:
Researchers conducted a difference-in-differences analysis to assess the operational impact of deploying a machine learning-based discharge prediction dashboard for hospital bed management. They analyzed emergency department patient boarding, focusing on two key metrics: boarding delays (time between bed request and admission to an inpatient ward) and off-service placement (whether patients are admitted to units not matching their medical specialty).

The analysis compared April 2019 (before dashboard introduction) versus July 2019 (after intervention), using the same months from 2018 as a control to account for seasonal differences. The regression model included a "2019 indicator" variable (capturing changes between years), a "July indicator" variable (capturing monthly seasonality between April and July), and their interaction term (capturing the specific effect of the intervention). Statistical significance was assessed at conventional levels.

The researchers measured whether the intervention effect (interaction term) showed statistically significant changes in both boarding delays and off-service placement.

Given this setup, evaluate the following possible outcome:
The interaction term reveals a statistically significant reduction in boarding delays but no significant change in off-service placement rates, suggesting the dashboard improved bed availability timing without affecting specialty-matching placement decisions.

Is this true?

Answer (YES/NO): NO